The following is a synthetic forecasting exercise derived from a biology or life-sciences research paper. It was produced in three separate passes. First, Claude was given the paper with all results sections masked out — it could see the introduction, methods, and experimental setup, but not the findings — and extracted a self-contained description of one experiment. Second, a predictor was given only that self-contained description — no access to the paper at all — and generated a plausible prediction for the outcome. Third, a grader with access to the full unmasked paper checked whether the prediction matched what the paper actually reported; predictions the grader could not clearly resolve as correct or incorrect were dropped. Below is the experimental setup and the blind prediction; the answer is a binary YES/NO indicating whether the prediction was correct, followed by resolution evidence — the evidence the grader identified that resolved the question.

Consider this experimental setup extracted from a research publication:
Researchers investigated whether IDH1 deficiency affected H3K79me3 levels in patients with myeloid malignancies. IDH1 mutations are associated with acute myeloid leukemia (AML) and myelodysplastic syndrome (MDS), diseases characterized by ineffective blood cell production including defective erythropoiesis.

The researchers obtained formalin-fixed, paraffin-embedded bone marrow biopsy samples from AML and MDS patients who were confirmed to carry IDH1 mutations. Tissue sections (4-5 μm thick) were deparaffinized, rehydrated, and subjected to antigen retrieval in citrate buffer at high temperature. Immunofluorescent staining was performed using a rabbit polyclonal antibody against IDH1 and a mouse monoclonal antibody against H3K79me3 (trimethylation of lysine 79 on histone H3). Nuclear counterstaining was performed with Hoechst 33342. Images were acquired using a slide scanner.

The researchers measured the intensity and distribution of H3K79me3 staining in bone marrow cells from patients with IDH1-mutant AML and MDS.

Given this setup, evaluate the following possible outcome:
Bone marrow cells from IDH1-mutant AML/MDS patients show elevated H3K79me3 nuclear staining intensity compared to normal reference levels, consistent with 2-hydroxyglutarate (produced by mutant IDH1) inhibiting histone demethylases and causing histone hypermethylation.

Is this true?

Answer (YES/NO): NO